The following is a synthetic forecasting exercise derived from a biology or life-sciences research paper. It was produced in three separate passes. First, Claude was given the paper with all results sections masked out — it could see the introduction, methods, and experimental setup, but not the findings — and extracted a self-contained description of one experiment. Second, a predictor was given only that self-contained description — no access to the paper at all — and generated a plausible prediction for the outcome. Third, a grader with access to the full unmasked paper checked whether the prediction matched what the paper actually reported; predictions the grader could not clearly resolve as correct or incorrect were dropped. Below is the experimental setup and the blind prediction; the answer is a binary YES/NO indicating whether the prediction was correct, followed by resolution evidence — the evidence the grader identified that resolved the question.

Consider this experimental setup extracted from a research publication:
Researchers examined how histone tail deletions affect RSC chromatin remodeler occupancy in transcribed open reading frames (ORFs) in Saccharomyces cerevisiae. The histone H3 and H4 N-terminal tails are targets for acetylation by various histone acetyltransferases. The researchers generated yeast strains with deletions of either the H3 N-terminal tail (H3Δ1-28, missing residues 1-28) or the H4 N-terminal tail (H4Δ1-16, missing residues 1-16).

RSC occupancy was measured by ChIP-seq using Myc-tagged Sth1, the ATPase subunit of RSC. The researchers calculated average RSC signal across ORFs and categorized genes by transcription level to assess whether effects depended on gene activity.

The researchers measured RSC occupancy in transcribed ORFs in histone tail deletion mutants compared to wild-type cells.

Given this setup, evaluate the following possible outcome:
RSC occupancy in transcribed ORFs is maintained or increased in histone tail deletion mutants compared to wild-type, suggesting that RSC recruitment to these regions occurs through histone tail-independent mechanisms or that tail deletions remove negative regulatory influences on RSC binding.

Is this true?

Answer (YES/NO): NO